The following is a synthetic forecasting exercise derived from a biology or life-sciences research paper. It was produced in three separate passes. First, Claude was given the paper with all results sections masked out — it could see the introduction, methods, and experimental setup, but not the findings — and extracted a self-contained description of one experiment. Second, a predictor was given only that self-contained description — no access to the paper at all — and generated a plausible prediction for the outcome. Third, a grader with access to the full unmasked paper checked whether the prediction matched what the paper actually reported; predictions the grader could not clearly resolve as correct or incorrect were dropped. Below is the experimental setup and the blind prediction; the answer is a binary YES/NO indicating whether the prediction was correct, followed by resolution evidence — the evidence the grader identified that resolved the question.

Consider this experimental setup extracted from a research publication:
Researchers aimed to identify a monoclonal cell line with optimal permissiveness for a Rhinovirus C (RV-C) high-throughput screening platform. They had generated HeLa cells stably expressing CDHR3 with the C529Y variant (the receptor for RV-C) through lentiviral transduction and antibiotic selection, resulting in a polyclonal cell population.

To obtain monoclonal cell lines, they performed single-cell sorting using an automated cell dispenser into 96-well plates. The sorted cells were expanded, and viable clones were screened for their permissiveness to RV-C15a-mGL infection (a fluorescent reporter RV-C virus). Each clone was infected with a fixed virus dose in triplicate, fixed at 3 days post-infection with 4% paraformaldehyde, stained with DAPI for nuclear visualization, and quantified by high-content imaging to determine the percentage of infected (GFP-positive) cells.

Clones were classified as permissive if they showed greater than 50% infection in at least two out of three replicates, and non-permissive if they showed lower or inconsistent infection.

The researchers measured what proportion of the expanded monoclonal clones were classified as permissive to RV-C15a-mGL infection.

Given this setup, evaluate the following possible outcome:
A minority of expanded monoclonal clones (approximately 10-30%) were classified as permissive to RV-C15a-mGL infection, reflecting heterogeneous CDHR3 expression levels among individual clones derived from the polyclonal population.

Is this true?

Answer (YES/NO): YES